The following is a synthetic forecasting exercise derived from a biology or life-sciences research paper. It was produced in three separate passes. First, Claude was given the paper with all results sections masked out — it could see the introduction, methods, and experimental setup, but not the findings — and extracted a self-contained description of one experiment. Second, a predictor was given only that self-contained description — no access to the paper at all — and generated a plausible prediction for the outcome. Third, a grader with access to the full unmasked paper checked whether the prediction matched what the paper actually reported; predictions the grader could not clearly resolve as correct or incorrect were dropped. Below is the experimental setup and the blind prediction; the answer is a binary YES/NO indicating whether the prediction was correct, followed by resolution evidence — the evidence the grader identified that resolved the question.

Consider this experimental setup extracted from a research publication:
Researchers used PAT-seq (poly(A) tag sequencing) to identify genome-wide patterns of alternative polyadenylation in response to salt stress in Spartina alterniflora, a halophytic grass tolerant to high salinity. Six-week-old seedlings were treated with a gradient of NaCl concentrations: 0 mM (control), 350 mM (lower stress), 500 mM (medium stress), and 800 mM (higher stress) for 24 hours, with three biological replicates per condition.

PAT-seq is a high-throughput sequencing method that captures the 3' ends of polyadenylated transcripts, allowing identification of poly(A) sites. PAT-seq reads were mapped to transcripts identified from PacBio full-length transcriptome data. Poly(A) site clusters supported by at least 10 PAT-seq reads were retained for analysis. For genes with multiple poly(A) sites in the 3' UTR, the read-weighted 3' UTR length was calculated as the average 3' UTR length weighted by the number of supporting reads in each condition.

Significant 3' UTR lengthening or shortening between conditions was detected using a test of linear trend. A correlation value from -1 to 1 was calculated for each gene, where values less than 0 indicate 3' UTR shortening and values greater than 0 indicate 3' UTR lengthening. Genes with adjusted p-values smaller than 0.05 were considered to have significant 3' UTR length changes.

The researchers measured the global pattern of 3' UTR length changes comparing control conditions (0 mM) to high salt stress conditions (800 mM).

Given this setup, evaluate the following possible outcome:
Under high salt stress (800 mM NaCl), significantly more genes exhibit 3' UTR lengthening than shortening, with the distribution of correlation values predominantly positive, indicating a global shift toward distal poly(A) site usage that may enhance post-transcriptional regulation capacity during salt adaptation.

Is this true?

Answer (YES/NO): YES